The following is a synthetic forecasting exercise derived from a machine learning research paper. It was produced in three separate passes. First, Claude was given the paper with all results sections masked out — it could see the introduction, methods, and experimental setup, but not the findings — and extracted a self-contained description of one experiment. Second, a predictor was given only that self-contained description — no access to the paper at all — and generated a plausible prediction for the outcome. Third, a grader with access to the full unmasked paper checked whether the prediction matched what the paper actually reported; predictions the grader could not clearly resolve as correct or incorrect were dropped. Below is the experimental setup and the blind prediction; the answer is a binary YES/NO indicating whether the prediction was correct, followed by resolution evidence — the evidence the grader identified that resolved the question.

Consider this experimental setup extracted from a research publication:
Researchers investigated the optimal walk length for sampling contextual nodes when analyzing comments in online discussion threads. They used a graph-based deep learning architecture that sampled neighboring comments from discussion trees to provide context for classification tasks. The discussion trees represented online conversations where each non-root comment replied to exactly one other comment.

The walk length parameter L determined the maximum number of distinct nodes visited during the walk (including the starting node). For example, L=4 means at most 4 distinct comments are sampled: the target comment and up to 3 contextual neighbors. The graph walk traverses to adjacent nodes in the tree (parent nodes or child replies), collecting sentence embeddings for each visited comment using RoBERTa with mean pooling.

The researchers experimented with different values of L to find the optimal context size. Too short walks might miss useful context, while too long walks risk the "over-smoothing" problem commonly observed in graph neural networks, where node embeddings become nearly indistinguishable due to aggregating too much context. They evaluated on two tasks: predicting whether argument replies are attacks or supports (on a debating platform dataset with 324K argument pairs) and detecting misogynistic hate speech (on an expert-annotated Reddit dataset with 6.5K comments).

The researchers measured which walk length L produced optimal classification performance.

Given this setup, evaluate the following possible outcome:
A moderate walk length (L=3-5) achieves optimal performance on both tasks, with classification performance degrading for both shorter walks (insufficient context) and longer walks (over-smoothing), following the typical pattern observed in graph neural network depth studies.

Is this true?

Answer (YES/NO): YES